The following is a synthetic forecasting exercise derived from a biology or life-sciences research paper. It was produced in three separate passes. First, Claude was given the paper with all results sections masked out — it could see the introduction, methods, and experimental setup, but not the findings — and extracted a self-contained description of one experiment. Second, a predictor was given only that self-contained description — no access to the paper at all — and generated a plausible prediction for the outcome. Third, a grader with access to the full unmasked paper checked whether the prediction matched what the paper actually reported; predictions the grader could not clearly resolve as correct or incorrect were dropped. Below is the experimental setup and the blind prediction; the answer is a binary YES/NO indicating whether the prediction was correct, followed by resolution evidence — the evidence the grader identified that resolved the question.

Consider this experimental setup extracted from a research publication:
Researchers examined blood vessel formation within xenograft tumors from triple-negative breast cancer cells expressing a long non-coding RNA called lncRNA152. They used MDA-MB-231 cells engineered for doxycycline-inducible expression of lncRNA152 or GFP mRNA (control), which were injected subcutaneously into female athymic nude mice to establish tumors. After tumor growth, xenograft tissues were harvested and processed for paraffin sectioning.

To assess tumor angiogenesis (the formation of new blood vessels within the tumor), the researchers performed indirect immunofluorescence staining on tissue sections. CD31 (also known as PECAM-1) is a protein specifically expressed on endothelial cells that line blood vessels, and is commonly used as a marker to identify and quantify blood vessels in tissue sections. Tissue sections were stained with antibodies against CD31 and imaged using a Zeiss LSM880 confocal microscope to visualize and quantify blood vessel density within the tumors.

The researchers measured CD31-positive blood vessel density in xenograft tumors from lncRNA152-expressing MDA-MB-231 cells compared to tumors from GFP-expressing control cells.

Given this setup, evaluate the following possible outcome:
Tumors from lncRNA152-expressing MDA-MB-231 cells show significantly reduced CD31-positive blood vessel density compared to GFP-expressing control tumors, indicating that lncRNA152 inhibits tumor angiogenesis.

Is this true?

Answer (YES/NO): YES